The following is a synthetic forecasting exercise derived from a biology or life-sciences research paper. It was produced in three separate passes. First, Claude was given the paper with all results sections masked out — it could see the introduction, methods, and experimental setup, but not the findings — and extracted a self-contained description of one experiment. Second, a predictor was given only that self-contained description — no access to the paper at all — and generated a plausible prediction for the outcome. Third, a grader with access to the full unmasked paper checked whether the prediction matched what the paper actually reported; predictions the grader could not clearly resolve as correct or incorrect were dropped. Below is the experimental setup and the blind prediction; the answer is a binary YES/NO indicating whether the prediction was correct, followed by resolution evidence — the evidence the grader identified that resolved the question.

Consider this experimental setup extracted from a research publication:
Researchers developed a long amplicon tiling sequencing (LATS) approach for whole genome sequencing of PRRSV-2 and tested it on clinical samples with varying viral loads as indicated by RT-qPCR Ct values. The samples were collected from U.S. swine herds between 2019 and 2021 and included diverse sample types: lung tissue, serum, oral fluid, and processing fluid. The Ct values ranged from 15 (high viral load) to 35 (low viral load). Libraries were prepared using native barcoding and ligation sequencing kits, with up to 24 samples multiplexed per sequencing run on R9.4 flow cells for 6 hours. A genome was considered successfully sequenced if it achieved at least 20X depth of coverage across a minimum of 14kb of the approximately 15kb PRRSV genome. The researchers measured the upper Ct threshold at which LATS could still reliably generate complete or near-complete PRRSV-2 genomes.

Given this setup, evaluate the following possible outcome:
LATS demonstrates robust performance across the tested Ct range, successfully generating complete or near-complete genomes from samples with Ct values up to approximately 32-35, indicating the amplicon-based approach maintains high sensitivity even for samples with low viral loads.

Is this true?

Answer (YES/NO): NO